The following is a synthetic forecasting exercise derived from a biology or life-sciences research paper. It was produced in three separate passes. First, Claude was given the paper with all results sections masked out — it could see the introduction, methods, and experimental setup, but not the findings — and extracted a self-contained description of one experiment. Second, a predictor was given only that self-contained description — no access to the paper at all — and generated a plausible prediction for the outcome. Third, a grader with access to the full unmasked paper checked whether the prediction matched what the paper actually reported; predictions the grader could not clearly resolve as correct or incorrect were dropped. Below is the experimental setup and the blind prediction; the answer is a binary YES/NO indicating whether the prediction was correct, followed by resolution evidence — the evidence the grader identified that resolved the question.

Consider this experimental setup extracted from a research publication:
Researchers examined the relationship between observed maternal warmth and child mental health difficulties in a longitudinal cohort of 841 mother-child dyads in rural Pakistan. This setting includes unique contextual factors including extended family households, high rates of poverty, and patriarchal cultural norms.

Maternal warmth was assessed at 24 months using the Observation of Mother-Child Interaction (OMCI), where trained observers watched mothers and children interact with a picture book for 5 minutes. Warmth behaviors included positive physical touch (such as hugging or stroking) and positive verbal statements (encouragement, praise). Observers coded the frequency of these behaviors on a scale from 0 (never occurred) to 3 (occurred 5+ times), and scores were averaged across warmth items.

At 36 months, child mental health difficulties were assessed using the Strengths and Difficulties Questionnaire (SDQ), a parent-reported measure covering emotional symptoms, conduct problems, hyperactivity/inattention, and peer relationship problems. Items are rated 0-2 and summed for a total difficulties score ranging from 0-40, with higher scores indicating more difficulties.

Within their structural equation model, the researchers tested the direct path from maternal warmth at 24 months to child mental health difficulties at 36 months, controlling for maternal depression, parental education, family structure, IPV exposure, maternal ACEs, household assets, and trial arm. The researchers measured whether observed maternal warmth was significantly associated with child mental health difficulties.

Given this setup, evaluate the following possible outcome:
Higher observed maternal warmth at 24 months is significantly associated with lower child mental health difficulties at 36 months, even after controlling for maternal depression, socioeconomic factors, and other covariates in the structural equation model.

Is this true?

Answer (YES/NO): NO